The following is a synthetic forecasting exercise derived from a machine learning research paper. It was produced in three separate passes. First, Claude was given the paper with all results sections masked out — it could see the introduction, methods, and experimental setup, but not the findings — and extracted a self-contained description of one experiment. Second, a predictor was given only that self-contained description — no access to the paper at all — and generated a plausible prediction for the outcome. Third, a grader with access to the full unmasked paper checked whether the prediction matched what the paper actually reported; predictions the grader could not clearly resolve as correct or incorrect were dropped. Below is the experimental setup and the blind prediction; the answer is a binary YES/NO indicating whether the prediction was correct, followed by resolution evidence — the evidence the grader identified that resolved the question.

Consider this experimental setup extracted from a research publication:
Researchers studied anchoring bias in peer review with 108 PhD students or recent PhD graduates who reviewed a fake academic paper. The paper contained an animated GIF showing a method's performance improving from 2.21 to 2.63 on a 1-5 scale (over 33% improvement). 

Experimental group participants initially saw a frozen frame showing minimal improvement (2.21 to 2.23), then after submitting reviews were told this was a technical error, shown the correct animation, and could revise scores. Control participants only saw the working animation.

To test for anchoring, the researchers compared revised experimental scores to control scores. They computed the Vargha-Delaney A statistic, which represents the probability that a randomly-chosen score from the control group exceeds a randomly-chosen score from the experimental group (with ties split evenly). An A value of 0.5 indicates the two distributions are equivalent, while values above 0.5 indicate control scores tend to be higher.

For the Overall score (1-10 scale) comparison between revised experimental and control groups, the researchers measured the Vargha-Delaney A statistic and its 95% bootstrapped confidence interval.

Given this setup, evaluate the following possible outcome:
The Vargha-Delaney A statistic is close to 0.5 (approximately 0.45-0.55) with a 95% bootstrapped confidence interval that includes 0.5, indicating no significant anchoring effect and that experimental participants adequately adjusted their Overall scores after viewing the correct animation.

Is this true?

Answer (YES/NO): YES